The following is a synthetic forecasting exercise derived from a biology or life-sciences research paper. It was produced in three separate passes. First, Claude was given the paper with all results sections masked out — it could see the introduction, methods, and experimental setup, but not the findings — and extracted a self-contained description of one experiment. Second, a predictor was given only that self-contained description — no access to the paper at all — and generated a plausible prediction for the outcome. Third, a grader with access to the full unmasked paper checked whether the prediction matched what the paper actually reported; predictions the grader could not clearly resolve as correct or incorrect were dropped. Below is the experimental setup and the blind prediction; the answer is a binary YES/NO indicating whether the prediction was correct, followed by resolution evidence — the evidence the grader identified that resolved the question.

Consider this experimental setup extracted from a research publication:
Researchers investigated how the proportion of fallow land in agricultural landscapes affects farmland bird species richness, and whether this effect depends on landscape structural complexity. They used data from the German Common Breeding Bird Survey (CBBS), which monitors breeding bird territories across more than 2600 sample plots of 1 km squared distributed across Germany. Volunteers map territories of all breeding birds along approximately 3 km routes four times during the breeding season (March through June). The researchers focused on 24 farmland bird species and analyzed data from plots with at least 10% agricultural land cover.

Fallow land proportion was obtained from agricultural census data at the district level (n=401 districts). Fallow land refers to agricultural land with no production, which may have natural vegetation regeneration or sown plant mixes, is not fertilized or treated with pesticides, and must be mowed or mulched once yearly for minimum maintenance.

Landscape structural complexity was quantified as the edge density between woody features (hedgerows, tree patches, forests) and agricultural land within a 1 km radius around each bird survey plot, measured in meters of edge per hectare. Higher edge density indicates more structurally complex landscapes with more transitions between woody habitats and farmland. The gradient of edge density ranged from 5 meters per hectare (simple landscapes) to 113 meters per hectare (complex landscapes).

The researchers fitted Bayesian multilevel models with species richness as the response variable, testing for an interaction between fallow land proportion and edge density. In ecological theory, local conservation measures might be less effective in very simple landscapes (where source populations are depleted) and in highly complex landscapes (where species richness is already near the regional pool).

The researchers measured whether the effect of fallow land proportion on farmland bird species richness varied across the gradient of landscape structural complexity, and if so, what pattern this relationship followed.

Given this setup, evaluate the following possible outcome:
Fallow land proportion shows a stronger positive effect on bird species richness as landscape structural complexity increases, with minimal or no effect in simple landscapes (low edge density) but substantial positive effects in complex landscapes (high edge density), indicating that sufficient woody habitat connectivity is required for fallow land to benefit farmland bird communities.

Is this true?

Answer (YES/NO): NO